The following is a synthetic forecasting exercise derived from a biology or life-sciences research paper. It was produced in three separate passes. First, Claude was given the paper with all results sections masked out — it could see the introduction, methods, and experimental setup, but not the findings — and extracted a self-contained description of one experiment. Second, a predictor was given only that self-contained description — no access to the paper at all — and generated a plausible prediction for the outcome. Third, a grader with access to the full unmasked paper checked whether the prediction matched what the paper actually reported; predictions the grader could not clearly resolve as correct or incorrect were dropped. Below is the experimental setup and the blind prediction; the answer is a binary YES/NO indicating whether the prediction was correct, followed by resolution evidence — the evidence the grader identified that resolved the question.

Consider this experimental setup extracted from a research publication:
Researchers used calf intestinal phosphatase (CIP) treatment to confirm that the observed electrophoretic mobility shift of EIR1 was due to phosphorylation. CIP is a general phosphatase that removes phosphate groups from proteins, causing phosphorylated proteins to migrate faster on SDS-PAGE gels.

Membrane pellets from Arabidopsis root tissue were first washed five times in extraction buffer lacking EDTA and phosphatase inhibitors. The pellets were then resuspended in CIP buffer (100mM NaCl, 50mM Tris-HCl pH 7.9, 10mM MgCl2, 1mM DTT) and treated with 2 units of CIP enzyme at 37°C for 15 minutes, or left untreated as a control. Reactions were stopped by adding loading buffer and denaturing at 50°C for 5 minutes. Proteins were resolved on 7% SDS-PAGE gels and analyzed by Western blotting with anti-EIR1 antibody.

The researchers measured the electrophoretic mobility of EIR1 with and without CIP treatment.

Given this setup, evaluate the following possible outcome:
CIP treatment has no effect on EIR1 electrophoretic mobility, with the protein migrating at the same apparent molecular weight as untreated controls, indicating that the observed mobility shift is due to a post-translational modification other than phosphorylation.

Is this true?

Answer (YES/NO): NO